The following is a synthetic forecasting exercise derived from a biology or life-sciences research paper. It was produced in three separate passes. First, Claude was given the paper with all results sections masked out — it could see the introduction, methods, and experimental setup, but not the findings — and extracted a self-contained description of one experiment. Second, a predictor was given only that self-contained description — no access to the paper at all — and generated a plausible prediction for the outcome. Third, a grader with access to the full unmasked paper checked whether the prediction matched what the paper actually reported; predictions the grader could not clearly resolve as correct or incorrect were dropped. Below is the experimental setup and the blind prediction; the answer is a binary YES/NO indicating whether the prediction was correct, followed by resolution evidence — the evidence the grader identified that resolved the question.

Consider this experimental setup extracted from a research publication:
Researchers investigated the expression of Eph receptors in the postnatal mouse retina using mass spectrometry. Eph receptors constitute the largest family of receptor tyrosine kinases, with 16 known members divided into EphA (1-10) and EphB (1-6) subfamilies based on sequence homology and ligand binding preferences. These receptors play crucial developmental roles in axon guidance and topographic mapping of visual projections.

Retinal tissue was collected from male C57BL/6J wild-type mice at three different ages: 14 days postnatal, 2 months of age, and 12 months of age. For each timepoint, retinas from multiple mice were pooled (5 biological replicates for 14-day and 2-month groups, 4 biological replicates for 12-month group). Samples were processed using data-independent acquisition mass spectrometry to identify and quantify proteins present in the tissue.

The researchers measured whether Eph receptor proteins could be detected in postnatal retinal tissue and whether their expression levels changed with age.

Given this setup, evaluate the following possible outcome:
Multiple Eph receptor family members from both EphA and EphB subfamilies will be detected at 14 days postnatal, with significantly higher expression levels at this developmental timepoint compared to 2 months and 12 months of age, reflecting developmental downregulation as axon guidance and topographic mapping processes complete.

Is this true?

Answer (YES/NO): NO